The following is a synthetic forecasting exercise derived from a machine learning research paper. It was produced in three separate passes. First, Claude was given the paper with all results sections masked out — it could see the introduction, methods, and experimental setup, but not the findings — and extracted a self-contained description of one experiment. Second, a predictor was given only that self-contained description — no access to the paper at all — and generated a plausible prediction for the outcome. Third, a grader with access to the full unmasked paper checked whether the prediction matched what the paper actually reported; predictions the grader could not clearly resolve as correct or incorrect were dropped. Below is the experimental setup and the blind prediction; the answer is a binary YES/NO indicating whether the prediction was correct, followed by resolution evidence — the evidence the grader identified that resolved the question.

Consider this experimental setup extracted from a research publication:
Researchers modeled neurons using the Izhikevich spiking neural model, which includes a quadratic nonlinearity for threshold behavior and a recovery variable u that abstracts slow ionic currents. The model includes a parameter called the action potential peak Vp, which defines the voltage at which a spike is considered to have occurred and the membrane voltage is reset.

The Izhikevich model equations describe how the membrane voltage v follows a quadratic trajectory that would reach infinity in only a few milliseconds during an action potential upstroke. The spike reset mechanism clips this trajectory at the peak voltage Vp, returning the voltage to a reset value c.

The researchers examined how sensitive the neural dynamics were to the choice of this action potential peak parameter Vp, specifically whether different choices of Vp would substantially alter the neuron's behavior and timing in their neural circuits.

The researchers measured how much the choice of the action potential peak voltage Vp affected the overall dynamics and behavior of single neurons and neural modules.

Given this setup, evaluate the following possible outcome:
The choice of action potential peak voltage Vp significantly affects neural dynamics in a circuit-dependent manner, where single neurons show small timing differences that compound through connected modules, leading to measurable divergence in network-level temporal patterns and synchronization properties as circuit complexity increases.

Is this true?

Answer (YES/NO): NO